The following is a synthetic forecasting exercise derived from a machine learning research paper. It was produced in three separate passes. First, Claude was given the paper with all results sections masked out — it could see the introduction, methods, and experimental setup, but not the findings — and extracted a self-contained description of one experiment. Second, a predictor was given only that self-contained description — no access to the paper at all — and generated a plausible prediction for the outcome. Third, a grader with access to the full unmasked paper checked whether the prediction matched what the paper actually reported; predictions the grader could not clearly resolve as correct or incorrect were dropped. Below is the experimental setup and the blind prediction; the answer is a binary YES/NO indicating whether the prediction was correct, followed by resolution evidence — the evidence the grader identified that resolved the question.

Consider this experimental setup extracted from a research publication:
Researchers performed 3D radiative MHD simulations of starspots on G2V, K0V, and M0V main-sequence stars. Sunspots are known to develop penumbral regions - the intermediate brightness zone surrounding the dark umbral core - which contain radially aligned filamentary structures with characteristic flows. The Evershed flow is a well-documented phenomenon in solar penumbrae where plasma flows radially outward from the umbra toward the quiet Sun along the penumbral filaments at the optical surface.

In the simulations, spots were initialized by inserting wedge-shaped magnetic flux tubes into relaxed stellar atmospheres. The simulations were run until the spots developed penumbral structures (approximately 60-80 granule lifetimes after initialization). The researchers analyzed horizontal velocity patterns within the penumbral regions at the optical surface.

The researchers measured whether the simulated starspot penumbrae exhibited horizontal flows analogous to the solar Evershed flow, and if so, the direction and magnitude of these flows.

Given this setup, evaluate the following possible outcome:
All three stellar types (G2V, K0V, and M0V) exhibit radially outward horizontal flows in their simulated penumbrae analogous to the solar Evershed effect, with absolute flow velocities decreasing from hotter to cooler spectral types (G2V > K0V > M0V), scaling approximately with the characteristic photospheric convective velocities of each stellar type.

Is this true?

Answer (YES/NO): NO